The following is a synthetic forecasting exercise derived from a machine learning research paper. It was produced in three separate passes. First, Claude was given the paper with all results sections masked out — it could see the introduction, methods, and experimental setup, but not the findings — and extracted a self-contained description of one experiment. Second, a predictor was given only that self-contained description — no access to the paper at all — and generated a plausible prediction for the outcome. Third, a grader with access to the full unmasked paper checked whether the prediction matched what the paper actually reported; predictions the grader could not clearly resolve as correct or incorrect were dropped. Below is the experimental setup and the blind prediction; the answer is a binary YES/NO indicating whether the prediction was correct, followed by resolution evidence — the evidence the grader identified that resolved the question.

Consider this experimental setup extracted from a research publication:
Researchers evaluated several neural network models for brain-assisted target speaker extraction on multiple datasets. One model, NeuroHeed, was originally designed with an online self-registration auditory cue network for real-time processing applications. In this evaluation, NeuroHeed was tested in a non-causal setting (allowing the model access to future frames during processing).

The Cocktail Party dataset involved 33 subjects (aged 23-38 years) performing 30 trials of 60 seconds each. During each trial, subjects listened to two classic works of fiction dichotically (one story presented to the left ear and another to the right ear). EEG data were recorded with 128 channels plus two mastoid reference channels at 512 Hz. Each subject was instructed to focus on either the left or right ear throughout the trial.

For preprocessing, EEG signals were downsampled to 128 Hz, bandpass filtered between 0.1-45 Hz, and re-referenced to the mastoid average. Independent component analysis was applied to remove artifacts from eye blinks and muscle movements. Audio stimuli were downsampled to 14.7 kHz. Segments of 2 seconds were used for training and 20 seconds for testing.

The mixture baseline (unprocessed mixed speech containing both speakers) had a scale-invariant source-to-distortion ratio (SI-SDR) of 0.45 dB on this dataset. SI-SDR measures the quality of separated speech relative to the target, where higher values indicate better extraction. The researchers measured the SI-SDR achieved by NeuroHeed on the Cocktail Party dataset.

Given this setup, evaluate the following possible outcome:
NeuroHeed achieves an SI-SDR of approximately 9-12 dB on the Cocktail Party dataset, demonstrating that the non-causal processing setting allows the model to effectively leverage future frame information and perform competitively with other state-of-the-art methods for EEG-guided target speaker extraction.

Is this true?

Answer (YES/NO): NO